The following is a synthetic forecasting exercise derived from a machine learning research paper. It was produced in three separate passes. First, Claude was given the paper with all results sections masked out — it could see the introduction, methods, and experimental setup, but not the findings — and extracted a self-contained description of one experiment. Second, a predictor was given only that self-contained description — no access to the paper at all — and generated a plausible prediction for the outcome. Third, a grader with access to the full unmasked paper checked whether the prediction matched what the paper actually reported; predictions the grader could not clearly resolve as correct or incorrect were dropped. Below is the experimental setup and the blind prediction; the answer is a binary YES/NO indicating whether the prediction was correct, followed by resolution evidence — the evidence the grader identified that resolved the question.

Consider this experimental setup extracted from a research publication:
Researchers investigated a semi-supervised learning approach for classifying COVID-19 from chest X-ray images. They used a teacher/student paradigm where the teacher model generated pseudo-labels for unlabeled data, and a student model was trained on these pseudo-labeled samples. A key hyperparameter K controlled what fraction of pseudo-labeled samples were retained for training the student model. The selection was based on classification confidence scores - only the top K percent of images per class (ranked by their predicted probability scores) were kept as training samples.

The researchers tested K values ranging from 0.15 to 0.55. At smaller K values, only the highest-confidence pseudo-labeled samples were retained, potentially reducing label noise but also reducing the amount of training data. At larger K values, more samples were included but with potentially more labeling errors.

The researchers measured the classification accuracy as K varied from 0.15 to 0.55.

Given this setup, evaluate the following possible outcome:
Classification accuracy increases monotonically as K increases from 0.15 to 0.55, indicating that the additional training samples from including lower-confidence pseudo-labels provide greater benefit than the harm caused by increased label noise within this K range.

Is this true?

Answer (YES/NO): NO